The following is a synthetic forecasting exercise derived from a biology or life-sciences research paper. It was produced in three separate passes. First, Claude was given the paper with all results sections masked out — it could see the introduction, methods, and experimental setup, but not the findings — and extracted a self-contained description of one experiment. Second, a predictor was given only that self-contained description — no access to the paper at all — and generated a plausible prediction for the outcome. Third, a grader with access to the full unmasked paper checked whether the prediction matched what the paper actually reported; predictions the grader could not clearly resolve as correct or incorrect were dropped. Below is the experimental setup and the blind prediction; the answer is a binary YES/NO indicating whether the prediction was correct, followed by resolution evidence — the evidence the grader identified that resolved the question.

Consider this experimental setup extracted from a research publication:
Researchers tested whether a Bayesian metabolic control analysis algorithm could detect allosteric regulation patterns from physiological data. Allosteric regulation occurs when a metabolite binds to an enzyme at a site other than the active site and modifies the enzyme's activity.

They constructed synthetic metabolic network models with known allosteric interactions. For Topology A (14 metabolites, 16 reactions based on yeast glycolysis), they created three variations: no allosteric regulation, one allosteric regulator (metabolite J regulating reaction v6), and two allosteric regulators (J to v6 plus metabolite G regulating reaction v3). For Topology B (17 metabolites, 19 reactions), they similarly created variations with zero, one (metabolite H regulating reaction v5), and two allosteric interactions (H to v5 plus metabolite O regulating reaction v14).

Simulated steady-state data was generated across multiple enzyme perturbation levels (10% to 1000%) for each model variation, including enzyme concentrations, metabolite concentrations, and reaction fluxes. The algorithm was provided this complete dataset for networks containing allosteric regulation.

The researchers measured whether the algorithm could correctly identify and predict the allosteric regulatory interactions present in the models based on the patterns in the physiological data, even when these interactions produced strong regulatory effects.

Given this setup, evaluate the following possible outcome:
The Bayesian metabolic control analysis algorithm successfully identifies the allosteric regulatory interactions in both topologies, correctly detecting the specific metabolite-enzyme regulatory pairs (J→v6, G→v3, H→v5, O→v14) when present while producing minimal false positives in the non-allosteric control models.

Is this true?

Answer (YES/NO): NO